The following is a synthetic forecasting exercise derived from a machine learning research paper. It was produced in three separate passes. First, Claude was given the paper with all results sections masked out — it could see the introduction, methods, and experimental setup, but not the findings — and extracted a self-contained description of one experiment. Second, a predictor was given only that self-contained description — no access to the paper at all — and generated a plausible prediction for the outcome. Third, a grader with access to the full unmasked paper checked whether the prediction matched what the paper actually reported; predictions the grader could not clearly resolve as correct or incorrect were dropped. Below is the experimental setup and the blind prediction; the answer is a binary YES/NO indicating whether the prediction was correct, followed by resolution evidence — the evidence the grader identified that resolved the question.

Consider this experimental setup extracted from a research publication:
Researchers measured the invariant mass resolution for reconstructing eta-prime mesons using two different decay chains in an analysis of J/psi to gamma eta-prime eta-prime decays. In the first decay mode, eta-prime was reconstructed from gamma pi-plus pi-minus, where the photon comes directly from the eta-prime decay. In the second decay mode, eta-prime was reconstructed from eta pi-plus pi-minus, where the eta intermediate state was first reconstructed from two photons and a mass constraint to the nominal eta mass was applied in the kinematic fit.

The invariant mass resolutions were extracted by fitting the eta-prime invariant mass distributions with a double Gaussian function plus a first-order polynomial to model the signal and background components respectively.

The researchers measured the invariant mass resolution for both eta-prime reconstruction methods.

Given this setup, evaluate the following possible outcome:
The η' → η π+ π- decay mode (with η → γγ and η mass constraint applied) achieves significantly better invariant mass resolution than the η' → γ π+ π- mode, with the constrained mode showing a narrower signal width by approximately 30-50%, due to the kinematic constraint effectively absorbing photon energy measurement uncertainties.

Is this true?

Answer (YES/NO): YES